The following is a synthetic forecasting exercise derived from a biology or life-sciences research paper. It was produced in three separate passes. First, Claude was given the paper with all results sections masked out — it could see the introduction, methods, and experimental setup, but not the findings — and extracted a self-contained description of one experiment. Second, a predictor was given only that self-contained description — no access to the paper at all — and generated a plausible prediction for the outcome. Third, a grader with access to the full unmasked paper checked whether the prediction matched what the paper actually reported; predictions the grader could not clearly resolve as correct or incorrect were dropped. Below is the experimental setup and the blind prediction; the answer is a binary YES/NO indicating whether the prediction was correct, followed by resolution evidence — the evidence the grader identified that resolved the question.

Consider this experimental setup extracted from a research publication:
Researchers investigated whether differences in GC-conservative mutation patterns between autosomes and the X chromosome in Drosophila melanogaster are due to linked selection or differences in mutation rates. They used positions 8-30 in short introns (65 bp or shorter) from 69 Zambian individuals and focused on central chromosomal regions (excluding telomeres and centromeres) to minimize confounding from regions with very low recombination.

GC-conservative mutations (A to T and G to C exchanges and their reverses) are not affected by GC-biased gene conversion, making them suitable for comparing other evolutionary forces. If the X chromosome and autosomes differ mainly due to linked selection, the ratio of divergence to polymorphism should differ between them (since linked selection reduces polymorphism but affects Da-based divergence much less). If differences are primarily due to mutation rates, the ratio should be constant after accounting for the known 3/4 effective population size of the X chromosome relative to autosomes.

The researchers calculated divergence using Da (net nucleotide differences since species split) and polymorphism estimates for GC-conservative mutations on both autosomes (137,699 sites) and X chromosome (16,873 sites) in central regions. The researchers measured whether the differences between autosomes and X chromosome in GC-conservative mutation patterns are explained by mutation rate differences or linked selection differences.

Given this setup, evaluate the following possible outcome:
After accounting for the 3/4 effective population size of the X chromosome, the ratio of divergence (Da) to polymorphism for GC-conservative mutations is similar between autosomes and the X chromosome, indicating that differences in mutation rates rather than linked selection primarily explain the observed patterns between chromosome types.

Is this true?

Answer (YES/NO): YES